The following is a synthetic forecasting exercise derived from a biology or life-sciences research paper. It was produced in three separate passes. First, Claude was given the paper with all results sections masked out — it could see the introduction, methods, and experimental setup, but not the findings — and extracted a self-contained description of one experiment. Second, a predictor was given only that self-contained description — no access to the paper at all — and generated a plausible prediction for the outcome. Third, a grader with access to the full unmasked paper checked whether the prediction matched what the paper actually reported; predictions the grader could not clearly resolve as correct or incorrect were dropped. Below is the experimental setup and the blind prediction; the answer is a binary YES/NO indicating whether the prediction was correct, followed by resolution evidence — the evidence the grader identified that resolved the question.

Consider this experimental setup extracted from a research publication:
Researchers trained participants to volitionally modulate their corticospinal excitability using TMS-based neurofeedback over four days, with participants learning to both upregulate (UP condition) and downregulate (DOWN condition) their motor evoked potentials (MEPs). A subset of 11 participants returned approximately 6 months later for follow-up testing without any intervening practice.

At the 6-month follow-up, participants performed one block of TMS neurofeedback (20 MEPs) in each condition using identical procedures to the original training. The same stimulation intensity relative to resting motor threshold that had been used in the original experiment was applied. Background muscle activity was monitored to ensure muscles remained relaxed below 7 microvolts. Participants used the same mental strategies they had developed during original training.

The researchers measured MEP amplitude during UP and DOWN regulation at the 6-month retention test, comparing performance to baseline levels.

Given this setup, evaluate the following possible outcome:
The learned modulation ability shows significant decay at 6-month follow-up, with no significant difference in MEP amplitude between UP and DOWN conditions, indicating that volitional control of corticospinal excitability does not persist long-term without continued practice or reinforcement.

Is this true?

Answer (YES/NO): NO